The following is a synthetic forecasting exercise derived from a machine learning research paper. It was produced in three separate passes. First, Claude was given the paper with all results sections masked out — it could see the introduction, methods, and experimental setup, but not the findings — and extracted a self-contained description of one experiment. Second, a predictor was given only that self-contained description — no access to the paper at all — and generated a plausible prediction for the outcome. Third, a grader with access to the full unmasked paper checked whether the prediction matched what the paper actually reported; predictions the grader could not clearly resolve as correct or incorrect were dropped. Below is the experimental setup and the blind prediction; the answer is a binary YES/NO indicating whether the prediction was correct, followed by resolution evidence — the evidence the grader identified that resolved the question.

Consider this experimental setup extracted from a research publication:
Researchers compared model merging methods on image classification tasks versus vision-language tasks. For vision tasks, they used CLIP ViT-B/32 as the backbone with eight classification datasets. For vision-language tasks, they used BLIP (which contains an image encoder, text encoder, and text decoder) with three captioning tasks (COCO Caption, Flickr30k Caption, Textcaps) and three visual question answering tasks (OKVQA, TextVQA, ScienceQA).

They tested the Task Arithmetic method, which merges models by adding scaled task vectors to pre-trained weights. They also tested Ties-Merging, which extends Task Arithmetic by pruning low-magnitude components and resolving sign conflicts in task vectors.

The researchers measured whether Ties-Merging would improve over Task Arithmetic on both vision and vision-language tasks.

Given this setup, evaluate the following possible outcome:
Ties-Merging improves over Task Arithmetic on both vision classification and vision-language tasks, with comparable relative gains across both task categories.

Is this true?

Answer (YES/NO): NO